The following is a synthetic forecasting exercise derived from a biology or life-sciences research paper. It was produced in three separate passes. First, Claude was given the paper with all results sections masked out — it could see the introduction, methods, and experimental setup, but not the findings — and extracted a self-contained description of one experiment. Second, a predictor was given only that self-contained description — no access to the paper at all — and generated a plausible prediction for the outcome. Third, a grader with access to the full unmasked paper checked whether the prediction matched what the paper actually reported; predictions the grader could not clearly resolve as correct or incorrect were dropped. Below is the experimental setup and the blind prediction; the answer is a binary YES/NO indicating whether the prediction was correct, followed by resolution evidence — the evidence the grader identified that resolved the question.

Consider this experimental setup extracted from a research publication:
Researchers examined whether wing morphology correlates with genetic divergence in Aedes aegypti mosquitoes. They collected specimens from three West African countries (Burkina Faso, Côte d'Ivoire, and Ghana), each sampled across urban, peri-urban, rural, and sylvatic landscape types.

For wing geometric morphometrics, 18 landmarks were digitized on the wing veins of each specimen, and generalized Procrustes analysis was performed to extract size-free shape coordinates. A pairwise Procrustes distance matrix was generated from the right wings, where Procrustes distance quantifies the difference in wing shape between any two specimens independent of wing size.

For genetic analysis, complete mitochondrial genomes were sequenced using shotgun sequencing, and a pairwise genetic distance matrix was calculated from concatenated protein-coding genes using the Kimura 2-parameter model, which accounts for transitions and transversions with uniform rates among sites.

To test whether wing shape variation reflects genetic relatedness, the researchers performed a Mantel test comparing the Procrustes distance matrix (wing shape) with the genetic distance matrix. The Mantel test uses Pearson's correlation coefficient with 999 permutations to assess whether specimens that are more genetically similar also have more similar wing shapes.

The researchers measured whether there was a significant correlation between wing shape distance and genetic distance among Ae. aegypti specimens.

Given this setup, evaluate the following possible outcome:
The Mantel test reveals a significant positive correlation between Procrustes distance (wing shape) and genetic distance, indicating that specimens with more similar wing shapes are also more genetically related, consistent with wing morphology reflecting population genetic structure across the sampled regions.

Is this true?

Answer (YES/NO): NO